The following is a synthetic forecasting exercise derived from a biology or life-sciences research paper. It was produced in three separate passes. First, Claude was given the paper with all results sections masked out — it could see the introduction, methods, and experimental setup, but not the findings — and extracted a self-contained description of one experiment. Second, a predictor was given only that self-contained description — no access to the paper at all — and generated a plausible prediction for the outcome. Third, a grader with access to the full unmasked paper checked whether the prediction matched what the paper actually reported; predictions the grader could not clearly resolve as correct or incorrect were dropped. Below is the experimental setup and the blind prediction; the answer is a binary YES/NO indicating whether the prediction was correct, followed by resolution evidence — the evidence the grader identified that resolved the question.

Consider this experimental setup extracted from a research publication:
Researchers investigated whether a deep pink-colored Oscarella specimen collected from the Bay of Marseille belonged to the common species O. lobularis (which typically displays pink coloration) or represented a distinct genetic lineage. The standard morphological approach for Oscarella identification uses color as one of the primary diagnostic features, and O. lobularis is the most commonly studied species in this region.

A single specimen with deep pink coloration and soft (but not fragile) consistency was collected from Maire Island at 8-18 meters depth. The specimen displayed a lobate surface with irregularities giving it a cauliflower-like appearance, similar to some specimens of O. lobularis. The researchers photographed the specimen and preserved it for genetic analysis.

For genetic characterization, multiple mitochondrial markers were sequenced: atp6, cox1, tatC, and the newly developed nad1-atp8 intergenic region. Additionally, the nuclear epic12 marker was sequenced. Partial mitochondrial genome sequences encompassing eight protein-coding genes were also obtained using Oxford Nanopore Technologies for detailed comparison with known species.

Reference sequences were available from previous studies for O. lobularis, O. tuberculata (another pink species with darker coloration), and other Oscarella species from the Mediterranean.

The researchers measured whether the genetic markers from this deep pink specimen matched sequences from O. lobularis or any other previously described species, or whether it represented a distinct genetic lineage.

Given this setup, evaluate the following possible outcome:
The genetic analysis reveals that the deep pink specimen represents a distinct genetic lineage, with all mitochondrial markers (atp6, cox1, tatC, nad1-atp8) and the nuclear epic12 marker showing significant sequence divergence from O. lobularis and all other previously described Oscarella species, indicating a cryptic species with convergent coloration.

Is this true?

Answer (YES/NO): NO